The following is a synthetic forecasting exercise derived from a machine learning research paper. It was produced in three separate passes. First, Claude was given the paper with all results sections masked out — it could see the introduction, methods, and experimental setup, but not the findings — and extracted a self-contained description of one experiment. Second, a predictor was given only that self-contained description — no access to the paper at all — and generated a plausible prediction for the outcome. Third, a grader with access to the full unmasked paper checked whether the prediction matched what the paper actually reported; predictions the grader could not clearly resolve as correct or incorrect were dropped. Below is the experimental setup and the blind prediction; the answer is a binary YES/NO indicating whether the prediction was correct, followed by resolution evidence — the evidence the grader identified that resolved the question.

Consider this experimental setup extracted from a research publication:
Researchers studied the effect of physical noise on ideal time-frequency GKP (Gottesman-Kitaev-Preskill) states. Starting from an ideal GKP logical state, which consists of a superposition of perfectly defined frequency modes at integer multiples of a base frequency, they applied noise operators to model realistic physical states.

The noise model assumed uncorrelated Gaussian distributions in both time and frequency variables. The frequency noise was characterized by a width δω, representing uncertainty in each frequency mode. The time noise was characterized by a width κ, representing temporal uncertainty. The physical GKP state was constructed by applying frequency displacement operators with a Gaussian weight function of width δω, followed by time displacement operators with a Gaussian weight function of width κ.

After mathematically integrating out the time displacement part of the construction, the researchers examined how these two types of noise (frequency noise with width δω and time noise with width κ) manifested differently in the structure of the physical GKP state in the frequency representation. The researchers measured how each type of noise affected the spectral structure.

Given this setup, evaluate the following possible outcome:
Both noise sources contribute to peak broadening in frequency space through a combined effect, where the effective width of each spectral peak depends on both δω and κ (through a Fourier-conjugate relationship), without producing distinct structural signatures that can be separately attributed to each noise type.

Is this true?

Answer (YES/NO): NO